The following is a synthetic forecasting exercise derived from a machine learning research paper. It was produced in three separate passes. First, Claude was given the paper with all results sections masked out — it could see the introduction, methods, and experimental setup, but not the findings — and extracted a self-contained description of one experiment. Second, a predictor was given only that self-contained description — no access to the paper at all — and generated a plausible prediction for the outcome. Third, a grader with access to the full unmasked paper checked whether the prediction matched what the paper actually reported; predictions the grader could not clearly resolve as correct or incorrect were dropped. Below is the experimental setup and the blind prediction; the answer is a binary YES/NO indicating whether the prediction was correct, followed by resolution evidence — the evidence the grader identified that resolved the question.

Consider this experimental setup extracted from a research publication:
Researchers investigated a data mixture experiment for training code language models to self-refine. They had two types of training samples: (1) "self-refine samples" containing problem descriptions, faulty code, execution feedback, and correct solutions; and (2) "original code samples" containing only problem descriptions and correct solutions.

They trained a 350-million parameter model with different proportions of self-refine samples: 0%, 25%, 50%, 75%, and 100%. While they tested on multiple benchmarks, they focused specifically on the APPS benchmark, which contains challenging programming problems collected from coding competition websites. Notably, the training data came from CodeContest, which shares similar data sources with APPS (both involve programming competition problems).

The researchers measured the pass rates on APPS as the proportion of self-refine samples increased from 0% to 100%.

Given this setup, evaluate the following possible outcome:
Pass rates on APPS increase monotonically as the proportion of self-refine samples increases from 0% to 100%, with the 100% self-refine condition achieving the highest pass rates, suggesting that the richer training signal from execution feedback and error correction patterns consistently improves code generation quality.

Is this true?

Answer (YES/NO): NO